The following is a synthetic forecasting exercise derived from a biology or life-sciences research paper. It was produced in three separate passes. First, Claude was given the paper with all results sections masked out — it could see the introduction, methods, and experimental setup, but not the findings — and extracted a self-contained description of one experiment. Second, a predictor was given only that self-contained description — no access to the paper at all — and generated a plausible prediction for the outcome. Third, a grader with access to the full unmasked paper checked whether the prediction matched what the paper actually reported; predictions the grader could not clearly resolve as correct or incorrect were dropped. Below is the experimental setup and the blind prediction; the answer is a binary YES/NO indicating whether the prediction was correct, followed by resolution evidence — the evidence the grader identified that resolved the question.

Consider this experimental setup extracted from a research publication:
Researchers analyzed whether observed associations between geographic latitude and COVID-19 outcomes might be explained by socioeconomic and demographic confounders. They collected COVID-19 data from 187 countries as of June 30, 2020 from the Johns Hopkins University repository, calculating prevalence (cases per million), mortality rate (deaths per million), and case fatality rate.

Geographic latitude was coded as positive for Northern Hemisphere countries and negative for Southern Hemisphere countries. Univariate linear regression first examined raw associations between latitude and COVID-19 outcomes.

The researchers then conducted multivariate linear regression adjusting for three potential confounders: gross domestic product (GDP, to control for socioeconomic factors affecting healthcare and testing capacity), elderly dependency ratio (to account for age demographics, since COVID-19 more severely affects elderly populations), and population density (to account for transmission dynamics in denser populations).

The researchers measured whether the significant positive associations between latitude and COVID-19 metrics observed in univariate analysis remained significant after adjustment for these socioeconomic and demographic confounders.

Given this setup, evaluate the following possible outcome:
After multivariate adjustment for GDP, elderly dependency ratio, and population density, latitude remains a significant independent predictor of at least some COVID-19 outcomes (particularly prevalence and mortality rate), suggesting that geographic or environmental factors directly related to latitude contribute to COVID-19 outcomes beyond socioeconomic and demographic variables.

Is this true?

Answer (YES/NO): YES